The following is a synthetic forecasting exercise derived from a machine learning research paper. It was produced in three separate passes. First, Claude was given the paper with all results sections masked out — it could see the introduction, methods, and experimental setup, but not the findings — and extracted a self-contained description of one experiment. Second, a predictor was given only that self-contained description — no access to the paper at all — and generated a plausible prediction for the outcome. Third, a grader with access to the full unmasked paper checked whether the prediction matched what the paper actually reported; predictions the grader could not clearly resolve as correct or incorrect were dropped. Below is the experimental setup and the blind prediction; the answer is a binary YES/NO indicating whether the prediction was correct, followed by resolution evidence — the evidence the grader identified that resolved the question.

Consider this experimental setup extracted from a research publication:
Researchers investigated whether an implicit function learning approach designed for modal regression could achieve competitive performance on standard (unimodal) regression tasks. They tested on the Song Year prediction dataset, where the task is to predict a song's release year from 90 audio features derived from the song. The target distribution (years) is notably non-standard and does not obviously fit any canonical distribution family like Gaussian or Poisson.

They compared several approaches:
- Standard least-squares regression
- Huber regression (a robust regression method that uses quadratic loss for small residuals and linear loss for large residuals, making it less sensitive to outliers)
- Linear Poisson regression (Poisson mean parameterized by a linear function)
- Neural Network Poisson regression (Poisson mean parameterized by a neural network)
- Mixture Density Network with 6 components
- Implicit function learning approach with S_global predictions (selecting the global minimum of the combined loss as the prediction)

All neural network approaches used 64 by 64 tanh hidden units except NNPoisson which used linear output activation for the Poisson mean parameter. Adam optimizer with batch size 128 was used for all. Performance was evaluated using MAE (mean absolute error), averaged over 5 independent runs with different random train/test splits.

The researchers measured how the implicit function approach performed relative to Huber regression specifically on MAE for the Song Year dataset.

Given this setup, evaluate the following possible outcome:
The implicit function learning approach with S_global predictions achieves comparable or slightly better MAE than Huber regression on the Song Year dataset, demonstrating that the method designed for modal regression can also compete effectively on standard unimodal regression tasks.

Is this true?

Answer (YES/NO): NO